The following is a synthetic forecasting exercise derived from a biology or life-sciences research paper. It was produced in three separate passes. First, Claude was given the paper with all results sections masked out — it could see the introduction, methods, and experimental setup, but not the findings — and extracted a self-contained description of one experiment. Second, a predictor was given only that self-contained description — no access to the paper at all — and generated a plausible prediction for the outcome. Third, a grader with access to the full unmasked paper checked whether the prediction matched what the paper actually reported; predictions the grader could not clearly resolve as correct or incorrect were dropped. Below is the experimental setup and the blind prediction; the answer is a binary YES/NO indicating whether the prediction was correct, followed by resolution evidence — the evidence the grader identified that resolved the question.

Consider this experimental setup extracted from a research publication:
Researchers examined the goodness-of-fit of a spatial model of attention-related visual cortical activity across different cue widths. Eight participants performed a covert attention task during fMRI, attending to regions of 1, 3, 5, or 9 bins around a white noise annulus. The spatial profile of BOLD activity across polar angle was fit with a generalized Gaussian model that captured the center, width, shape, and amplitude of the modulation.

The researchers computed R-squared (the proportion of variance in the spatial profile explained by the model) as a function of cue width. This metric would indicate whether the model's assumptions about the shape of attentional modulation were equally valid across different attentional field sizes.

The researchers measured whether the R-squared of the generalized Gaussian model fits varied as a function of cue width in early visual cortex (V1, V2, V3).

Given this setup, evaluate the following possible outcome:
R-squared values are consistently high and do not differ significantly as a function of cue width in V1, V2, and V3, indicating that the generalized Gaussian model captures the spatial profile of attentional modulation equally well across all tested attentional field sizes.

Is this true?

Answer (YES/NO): YES